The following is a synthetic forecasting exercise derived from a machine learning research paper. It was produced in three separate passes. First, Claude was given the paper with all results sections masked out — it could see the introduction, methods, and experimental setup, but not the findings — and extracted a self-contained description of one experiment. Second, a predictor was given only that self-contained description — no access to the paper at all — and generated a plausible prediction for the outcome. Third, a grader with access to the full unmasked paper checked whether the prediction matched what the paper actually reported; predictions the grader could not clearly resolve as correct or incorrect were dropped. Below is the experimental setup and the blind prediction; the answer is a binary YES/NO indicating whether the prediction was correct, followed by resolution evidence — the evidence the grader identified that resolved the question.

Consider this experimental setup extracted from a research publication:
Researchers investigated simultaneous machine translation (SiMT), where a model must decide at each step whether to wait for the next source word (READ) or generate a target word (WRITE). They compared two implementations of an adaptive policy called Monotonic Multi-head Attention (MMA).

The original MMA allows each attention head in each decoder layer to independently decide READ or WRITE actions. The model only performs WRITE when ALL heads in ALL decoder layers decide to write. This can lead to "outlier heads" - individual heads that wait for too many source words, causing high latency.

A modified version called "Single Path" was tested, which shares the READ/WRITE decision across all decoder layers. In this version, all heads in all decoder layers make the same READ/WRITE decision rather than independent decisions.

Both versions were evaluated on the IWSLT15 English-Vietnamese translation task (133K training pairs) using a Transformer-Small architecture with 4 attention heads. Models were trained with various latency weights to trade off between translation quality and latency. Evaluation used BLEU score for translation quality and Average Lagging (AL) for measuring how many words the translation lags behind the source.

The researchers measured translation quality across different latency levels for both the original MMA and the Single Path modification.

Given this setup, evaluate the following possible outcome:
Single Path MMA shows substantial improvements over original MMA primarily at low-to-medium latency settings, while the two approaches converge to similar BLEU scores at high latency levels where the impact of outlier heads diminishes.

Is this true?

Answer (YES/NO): NO